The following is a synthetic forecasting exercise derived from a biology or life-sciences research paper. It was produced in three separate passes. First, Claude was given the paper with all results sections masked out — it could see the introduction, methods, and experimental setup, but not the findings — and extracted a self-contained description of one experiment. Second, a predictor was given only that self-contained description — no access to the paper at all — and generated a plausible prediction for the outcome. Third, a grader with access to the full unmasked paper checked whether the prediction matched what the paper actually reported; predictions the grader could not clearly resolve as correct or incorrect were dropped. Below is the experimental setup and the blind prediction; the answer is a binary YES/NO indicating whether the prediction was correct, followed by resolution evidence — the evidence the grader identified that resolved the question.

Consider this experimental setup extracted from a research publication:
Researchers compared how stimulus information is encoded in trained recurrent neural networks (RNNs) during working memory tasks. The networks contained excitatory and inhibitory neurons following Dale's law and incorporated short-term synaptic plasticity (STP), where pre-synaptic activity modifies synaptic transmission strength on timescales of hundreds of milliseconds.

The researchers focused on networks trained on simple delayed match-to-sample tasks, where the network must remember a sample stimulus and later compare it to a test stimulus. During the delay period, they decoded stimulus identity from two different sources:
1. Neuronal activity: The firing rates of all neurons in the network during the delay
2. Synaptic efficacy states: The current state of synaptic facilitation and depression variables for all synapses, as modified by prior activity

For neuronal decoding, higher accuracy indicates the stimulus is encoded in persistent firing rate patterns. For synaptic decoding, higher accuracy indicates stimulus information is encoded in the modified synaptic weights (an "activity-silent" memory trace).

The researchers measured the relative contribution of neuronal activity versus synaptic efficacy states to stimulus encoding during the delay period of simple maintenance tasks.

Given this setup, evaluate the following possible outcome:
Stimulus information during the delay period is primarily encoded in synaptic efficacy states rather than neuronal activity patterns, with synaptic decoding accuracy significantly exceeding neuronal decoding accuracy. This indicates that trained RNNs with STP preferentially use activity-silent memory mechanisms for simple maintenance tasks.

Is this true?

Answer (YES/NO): YES